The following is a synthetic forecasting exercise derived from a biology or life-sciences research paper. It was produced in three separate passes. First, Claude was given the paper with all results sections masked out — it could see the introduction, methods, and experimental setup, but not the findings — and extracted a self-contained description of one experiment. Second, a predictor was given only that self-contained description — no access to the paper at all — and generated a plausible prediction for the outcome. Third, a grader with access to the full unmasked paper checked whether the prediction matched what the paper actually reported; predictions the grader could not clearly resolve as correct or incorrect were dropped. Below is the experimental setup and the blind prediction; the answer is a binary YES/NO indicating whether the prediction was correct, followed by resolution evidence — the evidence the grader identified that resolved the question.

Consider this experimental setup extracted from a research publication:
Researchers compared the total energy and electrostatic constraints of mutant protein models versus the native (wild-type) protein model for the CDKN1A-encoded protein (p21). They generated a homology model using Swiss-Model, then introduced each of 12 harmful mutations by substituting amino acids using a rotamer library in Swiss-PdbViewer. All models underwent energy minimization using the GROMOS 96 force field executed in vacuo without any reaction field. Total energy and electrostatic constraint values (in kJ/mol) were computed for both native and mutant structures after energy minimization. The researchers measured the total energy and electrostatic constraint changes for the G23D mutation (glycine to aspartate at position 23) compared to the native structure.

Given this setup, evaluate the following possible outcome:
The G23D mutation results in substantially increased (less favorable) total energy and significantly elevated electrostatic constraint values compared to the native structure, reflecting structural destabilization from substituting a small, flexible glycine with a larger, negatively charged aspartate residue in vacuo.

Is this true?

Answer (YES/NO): NO